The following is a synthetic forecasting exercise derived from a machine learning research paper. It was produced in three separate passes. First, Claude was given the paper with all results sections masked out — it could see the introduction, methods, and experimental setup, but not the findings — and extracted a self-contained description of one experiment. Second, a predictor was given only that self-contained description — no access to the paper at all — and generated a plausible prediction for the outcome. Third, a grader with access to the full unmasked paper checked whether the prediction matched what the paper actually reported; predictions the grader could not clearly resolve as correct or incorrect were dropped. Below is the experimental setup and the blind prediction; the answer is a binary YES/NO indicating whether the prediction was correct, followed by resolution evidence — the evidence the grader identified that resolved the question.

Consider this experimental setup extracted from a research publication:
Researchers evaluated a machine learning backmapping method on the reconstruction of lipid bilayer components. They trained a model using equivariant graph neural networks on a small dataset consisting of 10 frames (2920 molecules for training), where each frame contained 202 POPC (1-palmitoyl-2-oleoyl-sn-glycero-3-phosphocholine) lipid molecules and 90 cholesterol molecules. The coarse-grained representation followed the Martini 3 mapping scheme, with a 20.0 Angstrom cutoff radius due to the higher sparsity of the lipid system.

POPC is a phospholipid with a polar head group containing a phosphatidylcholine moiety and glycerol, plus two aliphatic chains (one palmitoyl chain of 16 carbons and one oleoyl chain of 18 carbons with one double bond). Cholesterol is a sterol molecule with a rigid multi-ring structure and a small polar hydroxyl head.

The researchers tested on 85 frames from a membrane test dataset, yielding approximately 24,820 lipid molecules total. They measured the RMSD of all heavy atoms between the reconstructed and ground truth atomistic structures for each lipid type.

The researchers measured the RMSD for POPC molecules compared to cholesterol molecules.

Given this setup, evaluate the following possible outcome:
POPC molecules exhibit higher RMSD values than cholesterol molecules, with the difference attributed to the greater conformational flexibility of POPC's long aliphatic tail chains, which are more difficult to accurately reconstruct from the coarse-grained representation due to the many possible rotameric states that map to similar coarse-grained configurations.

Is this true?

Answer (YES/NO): YES